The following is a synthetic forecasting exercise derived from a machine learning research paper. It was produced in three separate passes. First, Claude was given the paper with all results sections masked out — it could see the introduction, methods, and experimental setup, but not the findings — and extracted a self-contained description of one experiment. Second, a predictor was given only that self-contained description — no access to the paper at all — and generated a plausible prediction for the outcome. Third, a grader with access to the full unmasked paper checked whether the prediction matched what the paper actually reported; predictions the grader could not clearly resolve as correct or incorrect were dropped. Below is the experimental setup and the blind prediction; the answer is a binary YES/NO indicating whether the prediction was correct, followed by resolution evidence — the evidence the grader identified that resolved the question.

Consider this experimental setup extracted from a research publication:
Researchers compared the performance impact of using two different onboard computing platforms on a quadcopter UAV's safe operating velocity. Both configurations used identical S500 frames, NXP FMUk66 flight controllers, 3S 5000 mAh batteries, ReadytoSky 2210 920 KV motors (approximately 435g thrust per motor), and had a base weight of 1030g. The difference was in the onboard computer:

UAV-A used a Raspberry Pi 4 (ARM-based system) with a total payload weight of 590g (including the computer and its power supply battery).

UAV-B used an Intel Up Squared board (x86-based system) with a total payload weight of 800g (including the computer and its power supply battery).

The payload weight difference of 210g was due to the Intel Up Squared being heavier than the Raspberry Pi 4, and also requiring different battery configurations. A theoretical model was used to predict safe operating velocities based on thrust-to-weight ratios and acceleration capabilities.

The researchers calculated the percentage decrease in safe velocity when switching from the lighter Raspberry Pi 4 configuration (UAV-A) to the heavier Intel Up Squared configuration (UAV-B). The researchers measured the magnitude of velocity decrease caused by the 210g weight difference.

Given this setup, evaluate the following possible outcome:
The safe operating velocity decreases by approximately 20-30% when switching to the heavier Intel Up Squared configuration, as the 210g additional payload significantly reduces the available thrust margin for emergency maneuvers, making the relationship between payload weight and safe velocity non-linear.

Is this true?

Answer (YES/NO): NO